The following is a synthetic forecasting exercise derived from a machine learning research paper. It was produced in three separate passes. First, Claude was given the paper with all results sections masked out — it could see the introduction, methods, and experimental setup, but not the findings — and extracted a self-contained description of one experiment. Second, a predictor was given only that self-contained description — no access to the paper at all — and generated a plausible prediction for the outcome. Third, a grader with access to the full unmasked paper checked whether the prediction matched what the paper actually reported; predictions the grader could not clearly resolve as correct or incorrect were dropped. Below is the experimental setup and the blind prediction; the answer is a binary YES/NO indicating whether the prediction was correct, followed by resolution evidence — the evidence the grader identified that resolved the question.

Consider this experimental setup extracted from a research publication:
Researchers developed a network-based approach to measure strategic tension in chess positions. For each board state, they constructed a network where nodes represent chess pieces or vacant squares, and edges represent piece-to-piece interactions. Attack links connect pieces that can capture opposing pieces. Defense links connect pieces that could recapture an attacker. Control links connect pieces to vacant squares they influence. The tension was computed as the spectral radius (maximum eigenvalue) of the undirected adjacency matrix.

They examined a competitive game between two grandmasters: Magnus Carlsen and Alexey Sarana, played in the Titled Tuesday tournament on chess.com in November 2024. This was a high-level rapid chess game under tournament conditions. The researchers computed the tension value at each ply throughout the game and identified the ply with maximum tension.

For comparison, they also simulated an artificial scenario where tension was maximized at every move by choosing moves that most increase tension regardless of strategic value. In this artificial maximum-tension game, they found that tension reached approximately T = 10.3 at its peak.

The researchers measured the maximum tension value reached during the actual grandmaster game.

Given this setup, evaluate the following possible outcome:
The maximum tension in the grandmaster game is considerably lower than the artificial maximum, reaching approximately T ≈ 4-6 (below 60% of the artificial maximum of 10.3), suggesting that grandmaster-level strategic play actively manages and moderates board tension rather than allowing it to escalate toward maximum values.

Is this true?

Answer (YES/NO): NO